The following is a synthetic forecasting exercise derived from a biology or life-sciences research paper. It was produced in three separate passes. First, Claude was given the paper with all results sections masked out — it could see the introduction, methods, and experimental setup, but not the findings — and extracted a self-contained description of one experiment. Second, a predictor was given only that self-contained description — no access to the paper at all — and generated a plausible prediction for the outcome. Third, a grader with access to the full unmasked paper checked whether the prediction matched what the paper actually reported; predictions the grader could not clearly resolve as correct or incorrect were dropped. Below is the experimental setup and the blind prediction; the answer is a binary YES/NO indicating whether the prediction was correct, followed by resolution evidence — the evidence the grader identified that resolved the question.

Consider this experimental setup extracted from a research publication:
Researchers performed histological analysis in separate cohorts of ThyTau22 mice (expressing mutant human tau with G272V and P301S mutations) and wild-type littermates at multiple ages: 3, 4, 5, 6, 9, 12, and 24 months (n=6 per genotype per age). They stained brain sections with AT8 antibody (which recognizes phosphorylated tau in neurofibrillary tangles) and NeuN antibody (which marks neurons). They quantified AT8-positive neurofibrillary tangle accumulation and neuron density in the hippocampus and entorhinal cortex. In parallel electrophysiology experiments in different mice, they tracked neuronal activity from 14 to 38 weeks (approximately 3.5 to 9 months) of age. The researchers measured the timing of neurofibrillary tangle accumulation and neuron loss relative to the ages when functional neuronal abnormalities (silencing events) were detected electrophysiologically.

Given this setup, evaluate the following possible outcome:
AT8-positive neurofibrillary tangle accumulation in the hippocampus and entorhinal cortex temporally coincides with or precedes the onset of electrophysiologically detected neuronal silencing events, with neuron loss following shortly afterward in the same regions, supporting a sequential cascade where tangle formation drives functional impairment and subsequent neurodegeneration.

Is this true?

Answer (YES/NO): NO